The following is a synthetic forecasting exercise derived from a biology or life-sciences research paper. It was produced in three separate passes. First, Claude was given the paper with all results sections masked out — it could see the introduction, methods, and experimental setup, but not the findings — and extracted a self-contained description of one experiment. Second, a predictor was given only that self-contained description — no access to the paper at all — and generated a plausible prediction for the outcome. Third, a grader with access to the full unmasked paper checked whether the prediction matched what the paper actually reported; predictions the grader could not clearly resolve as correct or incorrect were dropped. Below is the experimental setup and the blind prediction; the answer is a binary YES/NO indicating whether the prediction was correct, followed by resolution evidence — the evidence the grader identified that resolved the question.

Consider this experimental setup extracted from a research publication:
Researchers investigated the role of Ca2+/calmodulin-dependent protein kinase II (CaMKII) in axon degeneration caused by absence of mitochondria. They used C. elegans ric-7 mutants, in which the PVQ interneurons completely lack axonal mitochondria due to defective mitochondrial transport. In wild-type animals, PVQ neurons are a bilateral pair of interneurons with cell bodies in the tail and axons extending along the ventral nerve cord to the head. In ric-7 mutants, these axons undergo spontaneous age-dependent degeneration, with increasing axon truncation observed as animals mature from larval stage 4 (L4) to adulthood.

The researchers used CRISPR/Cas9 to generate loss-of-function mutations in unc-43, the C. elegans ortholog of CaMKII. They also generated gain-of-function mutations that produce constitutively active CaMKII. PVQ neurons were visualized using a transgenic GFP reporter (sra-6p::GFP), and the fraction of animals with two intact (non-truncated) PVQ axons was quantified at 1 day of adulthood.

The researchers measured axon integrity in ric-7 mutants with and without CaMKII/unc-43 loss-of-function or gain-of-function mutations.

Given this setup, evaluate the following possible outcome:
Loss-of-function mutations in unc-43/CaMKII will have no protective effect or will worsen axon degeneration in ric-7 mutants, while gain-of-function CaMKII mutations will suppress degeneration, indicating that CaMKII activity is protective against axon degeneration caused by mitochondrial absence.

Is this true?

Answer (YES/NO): YES